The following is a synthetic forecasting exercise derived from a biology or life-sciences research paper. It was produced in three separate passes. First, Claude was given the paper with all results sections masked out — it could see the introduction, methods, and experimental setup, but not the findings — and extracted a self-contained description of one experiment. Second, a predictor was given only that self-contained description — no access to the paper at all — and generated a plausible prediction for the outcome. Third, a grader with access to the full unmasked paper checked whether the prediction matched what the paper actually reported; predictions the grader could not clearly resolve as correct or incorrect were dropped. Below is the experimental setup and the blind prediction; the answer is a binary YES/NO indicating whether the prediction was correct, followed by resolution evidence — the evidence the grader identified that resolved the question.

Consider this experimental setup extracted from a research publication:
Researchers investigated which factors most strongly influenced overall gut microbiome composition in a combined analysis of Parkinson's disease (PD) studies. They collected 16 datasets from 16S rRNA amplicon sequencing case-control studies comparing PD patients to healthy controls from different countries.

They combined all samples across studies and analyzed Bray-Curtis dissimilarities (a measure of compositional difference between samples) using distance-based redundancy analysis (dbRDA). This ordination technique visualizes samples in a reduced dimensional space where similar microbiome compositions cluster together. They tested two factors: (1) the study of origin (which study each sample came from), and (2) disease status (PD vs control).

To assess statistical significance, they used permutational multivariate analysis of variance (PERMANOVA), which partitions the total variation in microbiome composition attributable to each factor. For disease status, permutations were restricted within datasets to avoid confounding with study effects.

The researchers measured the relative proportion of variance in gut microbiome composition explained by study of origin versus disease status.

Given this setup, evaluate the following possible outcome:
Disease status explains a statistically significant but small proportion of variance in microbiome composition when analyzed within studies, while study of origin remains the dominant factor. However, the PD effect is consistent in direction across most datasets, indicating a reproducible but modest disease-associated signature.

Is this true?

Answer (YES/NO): YES